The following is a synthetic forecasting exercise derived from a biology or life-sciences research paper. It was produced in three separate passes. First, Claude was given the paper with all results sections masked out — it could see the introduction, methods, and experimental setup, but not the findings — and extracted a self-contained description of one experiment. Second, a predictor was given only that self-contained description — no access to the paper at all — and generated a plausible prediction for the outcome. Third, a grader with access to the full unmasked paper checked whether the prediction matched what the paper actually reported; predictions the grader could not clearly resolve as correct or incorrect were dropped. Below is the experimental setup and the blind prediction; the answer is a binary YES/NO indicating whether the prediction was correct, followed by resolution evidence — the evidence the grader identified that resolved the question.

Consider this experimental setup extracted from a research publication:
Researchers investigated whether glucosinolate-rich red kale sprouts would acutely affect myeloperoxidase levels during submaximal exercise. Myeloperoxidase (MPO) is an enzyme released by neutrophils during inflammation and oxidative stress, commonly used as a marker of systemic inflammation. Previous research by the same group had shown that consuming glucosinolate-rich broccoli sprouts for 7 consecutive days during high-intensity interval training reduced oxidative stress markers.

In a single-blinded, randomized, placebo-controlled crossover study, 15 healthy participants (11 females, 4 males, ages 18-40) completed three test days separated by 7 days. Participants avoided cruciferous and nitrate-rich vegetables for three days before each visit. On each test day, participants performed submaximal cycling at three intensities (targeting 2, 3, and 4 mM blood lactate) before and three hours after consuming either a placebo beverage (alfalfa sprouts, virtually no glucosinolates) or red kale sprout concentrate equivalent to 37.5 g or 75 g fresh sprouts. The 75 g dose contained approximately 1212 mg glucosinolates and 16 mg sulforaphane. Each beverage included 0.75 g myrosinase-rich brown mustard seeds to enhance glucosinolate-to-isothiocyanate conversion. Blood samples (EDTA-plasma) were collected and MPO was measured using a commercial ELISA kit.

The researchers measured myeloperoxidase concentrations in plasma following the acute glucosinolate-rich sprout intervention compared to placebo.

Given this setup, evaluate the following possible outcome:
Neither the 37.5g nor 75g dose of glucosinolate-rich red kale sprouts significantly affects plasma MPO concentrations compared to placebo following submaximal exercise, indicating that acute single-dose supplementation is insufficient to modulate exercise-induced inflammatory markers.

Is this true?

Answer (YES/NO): NO